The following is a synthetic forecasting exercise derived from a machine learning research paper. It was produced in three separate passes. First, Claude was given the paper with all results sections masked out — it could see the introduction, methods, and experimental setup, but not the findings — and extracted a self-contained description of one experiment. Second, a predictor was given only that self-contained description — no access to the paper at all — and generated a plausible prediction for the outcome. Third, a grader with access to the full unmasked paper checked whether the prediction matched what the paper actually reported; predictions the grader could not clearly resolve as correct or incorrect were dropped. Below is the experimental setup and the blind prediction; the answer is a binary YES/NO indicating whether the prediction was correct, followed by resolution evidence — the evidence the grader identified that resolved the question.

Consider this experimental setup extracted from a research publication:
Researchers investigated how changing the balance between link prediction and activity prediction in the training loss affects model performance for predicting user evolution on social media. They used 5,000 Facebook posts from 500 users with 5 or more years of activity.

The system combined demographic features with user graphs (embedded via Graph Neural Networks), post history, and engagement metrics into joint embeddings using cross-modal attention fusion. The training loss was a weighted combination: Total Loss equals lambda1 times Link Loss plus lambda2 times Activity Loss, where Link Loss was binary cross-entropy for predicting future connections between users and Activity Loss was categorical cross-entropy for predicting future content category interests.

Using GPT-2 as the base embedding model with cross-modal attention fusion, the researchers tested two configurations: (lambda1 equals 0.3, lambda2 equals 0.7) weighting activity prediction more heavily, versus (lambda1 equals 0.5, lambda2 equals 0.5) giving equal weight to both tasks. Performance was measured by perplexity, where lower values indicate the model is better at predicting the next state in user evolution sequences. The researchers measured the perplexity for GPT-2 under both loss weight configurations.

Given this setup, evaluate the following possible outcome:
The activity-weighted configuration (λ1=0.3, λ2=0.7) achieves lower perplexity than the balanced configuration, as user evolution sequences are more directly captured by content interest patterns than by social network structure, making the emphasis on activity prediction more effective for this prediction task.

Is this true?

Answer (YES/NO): YES